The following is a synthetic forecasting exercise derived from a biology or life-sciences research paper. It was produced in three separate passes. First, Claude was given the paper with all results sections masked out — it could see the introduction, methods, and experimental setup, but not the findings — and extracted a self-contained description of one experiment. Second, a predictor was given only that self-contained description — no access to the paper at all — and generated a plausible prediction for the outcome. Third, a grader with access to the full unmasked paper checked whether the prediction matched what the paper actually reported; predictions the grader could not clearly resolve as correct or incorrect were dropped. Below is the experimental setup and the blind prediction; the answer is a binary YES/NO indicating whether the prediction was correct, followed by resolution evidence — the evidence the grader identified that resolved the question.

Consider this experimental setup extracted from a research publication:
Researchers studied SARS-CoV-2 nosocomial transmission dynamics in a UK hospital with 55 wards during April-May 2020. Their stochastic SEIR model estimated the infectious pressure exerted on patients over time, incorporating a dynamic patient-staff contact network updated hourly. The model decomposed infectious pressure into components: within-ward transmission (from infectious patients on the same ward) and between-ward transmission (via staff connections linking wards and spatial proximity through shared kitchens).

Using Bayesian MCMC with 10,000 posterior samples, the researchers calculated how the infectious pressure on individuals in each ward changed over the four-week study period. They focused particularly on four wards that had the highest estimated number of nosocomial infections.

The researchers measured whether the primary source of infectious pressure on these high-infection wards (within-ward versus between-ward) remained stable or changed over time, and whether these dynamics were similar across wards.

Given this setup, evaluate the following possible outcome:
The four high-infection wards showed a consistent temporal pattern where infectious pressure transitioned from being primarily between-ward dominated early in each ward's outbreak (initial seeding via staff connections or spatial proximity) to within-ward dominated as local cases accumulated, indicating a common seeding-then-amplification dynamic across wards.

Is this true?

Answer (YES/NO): NO